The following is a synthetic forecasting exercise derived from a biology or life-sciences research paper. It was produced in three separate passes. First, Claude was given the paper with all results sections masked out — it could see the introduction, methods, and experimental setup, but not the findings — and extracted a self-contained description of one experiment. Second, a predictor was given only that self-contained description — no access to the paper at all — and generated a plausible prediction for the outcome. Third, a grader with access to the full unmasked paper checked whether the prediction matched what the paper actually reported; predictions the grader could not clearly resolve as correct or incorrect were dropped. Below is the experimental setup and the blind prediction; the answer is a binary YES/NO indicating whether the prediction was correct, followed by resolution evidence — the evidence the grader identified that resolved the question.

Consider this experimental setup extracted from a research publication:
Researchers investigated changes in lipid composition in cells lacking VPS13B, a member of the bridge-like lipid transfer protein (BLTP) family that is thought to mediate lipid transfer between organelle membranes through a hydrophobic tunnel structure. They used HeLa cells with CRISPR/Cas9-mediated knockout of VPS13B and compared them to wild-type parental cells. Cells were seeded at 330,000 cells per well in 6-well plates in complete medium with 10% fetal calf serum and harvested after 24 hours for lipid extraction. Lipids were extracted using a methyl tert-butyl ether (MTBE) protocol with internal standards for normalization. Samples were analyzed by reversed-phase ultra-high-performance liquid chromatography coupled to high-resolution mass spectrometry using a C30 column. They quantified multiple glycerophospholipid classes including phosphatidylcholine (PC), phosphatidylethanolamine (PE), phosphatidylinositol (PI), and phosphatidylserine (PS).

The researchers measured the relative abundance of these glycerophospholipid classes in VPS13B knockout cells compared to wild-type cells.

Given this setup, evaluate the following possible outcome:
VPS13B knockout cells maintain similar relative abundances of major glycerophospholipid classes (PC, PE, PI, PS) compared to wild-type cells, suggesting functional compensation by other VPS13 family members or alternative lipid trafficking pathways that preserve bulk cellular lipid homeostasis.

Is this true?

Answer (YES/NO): YES